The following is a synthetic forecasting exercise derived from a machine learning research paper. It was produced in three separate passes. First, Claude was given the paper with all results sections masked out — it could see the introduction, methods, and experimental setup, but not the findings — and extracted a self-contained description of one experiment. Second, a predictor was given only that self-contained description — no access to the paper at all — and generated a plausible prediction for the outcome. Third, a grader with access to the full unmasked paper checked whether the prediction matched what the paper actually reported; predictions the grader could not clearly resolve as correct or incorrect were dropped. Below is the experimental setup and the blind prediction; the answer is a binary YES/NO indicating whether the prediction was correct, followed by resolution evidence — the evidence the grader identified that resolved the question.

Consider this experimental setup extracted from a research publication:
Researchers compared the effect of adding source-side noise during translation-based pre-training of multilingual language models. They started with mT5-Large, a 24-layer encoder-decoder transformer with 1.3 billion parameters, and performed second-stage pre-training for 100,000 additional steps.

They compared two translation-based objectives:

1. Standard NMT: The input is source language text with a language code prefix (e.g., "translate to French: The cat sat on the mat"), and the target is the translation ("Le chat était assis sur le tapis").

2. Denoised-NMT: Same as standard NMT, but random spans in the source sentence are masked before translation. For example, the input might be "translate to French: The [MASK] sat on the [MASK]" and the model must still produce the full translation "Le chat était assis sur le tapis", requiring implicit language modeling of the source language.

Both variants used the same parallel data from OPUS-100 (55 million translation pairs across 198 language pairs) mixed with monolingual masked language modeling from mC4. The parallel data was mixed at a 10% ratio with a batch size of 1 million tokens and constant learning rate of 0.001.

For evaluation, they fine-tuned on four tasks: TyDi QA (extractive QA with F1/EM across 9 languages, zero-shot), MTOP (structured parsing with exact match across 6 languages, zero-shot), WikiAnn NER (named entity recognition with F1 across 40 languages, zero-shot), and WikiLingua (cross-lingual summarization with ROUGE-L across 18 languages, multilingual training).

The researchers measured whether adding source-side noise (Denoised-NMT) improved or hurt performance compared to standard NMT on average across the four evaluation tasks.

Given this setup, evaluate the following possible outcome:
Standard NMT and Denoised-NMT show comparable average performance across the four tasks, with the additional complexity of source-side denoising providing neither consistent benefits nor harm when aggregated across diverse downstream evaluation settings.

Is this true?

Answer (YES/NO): YES